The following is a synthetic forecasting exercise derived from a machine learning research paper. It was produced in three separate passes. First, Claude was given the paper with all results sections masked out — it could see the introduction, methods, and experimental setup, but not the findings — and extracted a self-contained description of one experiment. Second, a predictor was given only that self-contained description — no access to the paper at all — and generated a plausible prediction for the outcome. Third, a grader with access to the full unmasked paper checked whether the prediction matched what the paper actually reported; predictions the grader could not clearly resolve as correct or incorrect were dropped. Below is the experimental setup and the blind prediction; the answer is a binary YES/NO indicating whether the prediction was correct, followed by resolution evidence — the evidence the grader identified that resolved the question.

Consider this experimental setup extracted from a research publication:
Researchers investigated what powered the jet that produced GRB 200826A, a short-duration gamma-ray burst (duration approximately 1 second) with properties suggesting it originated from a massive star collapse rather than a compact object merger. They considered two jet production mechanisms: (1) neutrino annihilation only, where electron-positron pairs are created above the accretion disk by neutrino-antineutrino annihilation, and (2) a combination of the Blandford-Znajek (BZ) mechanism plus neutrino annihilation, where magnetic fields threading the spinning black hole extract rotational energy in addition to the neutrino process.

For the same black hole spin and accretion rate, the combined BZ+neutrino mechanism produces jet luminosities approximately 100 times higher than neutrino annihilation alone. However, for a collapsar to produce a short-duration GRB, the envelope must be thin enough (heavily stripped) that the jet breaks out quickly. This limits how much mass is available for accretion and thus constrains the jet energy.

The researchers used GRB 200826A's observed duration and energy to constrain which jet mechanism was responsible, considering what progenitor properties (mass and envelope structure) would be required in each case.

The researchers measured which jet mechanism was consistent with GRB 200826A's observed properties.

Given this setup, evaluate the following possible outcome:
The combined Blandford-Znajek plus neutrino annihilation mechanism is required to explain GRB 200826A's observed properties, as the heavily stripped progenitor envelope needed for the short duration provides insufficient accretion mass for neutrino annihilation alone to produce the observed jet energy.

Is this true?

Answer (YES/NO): NO